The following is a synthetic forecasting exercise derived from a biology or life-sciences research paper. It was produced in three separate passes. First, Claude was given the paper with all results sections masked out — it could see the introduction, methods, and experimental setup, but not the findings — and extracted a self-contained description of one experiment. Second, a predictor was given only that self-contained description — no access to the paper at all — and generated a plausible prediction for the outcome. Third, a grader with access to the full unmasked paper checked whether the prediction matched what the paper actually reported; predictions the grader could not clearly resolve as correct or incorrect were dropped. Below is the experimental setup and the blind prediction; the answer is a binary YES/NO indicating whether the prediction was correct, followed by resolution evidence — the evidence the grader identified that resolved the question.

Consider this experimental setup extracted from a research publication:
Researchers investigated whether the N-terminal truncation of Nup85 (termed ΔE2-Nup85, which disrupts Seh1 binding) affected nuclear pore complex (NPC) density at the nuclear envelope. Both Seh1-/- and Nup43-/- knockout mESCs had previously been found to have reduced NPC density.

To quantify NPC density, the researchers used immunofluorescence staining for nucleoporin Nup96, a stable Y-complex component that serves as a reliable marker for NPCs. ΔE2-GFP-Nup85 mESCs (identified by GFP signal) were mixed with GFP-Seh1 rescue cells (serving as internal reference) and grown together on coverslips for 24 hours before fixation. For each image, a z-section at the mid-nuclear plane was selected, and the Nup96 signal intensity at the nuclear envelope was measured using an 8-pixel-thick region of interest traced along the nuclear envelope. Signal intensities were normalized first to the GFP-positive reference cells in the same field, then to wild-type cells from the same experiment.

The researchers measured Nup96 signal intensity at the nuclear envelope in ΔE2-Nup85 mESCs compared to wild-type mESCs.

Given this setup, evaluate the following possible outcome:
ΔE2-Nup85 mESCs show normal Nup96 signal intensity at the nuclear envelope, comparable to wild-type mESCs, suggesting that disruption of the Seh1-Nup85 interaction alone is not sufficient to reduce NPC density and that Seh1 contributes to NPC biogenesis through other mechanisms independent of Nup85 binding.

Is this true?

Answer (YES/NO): NO